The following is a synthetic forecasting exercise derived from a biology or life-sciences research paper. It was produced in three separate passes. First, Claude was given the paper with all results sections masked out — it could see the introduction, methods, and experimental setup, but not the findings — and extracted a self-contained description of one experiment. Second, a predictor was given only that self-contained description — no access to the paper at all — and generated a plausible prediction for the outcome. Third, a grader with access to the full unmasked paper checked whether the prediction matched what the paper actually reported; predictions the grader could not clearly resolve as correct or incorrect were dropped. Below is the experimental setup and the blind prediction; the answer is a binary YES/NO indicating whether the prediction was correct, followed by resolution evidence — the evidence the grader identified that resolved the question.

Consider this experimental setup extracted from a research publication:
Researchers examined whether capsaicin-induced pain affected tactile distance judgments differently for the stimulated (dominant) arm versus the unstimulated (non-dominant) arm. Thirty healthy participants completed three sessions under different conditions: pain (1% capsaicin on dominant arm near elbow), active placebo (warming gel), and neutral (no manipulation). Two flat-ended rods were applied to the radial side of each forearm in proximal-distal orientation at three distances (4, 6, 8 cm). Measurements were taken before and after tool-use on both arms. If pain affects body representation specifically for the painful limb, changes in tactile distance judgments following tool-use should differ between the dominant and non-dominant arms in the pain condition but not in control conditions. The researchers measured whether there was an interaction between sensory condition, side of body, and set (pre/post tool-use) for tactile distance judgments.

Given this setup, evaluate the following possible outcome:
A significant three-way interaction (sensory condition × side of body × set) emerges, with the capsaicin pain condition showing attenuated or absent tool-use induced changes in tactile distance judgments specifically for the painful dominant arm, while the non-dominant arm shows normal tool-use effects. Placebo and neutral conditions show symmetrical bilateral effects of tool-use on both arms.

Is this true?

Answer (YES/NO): NO